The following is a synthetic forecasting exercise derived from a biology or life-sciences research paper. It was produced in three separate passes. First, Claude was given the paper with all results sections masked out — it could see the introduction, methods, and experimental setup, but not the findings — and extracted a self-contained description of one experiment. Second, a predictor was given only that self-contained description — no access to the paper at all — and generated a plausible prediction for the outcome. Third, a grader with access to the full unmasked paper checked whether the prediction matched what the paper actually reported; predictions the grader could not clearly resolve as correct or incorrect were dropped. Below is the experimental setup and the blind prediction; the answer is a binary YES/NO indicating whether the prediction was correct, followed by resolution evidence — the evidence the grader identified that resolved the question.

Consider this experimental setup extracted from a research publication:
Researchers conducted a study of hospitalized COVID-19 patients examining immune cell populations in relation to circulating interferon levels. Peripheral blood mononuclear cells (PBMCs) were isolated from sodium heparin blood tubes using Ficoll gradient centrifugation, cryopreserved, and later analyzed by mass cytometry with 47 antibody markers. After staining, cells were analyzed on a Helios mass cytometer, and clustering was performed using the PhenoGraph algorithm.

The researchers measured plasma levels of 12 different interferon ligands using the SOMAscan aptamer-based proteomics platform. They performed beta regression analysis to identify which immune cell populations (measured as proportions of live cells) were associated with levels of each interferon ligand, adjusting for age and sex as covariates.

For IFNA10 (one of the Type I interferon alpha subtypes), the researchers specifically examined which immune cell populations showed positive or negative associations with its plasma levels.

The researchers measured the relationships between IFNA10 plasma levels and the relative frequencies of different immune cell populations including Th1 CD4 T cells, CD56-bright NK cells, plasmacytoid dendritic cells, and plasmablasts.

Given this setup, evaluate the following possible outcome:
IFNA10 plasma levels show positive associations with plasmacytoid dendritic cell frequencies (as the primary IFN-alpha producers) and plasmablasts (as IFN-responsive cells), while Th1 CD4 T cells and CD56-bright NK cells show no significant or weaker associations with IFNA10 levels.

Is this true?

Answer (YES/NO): NO